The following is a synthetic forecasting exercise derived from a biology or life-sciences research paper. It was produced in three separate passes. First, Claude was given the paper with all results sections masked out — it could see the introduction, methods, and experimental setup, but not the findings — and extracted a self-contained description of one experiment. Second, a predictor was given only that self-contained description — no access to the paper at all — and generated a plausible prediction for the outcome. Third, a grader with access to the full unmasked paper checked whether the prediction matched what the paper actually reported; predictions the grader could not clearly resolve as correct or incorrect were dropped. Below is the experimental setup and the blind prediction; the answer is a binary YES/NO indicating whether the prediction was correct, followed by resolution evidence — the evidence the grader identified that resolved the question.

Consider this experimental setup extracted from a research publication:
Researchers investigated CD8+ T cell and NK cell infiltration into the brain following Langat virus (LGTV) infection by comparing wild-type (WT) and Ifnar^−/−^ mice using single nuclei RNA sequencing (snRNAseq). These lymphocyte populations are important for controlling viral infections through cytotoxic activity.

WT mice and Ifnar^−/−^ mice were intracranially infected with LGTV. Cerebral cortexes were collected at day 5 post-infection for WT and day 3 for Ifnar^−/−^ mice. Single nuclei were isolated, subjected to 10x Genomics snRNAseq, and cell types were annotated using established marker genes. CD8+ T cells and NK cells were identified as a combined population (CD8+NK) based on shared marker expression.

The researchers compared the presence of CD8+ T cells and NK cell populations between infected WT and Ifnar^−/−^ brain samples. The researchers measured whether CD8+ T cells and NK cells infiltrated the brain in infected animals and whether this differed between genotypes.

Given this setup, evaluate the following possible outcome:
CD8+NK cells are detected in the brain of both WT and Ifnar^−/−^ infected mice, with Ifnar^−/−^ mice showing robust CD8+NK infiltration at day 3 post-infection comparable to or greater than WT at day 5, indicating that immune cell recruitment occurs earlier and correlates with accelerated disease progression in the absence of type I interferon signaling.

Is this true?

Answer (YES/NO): NO